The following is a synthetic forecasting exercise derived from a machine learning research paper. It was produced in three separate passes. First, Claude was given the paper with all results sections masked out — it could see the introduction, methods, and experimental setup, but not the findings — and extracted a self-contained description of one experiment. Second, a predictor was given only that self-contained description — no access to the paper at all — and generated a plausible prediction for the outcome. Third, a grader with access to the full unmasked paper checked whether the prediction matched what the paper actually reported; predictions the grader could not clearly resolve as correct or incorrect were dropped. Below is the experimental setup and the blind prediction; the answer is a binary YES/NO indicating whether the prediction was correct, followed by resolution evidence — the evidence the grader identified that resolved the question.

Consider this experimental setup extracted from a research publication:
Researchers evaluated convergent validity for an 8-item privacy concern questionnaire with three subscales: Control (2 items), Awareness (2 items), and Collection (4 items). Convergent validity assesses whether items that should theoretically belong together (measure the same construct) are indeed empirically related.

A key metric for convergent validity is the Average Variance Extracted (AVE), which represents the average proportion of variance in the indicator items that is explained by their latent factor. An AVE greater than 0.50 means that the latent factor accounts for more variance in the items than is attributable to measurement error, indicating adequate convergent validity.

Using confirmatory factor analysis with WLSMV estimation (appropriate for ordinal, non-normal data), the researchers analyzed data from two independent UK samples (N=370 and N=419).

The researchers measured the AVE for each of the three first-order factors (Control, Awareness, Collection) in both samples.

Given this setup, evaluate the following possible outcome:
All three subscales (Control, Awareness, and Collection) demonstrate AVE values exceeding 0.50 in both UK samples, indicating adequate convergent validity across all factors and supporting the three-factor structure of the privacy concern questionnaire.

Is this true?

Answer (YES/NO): YES